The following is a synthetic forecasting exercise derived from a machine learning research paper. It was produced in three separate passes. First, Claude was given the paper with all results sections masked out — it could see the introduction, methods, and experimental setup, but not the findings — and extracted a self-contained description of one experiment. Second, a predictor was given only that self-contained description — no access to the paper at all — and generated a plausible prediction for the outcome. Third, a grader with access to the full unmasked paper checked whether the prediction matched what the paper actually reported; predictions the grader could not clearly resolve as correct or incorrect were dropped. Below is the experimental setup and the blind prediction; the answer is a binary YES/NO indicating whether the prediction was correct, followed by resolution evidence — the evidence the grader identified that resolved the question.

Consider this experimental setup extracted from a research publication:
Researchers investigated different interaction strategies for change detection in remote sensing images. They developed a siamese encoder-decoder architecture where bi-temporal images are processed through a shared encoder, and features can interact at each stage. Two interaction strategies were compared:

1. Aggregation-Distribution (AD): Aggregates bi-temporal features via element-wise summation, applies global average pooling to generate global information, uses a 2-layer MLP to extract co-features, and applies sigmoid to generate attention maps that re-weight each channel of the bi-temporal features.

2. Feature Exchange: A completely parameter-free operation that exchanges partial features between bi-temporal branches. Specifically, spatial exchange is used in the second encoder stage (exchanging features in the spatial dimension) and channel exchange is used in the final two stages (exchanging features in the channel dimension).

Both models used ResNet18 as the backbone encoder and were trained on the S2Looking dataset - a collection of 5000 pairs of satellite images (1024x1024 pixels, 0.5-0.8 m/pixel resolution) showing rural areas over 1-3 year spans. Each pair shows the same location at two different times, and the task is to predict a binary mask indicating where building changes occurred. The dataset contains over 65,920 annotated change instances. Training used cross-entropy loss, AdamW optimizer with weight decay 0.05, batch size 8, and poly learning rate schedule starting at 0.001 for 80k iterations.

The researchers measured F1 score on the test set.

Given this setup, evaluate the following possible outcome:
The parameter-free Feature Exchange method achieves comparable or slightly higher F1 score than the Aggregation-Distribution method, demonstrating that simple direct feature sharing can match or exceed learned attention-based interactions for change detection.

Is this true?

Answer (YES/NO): YES